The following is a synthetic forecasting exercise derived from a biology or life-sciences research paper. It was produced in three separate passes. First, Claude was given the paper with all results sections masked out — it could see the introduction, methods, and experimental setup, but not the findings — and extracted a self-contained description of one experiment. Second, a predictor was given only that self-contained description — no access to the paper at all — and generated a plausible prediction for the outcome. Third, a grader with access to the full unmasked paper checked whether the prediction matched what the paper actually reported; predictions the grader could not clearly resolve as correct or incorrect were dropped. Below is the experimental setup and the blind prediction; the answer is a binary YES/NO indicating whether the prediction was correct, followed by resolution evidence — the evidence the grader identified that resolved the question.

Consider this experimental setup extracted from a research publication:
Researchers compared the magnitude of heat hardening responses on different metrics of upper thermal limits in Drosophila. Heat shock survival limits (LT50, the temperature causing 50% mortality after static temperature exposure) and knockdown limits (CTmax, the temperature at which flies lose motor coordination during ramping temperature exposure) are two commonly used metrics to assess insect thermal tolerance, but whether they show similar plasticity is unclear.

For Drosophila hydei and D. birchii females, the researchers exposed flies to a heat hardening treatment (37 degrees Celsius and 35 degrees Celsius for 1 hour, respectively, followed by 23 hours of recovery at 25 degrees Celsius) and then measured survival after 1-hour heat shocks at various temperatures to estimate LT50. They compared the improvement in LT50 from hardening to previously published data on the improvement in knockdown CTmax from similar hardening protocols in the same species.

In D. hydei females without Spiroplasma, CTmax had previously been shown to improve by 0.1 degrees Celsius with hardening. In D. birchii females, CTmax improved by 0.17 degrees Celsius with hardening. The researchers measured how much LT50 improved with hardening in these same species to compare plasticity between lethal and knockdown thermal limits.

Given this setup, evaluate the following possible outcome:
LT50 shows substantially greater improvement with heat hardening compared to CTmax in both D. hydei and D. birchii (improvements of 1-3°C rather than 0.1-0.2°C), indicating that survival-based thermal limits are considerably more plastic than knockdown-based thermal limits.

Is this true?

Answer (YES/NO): NO